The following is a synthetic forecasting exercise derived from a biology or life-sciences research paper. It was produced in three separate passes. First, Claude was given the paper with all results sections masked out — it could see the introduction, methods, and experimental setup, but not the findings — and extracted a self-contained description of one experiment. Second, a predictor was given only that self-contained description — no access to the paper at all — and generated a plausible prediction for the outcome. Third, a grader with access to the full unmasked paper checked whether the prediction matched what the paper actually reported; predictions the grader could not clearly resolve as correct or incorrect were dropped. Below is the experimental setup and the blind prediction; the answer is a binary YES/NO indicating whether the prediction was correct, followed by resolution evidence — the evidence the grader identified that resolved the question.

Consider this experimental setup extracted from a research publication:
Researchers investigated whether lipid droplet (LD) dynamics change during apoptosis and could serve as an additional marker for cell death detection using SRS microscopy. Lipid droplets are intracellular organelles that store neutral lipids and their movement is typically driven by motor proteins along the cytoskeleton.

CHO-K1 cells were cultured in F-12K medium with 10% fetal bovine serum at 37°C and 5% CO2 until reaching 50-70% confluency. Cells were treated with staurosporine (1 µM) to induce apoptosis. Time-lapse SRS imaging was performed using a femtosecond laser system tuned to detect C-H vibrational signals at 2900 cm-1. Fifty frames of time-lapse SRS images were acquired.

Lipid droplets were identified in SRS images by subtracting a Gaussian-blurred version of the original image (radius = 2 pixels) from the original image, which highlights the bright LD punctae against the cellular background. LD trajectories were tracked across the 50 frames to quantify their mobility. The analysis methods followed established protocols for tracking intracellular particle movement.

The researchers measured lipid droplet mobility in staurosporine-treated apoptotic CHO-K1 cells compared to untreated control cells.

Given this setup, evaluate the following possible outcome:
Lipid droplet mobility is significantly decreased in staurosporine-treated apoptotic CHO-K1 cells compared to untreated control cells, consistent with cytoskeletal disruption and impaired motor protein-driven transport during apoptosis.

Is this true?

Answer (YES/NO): YES